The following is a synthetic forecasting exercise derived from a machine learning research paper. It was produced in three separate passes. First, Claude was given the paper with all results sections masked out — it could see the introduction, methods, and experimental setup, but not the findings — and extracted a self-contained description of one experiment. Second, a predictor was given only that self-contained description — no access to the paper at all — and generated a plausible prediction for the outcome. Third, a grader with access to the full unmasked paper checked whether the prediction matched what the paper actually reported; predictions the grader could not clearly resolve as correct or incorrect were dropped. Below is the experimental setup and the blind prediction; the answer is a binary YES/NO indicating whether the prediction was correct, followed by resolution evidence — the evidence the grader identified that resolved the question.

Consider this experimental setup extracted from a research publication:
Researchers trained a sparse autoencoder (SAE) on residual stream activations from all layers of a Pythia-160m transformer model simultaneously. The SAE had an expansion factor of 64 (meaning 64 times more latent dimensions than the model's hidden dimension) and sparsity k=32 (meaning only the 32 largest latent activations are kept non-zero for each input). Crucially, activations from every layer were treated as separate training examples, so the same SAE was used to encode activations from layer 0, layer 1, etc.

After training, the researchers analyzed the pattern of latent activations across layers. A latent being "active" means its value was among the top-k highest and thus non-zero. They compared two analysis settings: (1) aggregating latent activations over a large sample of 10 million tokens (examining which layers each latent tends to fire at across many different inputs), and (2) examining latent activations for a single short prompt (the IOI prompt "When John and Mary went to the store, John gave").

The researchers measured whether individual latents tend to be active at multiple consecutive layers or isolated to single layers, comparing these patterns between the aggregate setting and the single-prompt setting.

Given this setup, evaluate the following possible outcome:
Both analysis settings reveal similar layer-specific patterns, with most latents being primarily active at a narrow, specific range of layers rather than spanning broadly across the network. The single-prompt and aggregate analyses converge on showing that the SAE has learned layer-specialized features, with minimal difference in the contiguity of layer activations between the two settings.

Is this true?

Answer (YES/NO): NO